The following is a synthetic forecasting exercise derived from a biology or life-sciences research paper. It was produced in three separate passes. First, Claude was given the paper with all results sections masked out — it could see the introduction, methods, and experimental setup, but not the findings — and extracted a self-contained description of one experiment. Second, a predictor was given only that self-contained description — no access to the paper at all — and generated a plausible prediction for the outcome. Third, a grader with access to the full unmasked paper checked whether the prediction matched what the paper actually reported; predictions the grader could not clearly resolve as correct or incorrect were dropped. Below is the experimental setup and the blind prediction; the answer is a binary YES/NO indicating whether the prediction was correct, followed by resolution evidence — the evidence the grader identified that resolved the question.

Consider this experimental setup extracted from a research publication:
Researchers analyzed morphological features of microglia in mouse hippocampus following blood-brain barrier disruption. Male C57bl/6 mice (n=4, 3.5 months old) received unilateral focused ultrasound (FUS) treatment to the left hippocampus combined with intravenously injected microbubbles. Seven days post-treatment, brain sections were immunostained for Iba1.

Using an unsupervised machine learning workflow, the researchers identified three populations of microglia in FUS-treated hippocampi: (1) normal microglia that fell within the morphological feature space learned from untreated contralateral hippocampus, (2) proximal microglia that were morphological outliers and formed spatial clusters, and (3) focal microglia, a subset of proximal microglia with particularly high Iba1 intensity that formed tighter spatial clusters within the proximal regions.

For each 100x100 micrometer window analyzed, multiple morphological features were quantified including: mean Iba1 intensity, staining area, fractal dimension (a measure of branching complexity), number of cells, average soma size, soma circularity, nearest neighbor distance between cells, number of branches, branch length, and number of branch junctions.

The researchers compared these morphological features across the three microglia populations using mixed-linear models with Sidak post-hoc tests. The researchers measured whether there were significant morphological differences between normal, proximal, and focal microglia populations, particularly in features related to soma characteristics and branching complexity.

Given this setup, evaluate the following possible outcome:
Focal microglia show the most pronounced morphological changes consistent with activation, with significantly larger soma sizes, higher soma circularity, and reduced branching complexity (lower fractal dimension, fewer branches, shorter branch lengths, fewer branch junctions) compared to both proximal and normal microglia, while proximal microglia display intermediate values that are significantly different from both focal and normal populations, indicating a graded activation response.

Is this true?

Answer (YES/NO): NO